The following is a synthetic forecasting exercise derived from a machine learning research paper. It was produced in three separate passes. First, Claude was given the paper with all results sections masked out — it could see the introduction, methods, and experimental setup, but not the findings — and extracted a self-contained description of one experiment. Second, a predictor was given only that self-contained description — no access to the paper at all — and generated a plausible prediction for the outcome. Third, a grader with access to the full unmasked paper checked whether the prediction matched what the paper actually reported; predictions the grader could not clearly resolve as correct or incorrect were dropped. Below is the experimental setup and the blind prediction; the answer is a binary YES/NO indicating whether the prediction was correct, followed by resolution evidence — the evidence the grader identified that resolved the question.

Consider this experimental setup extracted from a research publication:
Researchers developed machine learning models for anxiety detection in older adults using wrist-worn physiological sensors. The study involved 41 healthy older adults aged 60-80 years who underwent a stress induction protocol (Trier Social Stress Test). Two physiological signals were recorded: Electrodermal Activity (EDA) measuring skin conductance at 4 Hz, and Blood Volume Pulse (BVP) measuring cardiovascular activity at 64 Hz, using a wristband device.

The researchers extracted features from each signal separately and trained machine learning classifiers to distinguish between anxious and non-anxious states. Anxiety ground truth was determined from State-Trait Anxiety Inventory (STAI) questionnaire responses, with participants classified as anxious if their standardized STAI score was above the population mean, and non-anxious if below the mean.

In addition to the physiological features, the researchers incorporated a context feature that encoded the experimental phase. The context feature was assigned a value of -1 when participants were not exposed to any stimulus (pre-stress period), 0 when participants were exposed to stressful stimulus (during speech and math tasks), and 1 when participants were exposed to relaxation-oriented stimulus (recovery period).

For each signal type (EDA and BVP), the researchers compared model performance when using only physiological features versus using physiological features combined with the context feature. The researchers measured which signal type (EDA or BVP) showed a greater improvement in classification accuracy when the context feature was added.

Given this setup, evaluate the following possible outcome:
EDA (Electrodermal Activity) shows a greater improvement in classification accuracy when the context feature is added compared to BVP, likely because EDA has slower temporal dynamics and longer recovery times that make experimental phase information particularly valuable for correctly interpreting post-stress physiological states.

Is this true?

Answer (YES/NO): NO